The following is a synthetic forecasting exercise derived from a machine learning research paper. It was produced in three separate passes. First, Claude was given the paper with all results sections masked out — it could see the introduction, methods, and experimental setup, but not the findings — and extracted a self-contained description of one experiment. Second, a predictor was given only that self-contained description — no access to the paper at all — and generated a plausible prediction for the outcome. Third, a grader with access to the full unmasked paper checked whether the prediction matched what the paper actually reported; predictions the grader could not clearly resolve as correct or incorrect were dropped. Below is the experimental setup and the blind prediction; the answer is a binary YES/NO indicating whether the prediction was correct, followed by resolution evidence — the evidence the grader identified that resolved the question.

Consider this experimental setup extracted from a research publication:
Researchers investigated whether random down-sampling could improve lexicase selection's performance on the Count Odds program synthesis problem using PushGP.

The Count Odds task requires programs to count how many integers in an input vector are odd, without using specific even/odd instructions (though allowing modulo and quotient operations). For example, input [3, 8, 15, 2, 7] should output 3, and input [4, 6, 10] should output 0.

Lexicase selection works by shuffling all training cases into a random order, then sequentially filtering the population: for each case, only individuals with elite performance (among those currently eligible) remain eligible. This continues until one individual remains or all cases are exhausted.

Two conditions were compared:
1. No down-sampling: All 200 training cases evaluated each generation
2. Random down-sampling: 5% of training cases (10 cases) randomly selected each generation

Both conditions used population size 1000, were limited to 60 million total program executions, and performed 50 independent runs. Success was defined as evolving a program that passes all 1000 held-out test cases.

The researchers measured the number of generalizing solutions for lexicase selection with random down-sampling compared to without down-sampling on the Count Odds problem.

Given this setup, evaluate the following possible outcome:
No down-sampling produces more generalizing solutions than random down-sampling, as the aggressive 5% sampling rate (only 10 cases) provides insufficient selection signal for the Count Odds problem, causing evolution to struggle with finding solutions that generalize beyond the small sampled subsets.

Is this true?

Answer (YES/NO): NO